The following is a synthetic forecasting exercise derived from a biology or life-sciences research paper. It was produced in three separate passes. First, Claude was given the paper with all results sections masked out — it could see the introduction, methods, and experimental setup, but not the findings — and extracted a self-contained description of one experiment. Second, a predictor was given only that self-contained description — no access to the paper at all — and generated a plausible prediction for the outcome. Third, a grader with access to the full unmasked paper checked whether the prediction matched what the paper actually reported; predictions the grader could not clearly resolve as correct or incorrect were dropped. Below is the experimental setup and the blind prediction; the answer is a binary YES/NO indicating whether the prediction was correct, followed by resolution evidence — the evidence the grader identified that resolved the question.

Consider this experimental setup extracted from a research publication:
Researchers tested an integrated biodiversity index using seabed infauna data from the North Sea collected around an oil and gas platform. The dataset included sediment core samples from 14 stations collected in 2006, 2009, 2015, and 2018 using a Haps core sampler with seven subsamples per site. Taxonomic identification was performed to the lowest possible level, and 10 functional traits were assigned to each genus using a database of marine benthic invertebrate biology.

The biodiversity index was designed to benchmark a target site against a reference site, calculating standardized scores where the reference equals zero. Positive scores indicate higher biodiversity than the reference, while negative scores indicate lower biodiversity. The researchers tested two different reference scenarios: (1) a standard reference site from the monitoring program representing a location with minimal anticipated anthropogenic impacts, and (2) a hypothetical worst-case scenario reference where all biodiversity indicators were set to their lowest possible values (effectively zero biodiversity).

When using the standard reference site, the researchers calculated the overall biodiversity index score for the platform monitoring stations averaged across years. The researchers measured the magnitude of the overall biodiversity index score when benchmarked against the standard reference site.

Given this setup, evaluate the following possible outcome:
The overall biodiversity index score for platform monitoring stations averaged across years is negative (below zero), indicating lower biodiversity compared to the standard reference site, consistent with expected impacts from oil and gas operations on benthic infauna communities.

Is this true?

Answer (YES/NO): YES